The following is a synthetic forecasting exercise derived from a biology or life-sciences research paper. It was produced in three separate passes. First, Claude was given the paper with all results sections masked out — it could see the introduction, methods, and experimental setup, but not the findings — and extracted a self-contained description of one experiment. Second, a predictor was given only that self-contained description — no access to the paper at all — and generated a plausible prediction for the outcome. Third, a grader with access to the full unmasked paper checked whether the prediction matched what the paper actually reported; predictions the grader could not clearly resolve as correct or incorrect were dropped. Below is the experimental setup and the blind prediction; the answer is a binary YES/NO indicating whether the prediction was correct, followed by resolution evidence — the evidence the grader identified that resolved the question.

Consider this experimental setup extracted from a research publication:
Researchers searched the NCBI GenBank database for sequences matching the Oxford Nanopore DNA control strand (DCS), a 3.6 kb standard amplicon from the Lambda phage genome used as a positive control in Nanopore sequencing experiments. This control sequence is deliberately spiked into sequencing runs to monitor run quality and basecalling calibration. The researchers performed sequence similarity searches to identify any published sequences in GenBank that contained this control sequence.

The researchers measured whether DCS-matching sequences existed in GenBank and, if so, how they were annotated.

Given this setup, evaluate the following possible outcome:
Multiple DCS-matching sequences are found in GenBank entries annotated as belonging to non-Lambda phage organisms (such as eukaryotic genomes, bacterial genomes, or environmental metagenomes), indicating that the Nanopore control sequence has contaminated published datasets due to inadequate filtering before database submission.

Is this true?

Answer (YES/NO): YES